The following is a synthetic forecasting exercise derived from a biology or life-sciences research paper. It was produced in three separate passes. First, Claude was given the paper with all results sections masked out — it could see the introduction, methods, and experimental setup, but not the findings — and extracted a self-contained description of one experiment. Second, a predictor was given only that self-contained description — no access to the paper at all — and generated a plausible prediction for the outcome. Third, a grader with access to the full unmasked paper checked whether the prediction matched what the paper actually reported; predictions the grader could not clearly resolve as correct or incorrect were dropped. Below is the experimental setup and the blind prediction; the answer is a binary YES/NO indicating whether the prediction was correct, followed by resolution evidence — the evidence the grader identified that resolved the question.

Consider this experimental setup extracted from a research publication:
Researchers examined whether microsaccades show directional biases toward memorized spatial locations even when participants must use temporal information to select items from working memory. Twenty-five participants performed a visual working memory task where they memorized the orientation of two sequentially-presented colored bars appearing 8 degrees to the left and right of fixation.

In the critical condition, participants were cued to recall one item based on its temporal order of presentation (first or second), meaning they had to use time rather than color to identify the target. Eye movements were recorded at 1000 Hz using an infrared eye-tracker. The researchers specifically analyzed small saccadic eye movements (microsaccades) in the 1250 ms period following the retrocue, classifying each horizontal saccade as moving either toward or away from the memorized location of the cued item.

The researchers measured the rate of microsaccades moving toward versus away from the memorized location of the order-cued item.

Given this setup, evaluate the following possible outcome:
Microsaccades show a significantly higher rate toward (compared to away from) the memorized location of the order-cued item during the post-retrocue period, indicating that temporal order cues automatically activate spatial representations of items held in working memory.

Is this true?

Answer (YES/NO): YES